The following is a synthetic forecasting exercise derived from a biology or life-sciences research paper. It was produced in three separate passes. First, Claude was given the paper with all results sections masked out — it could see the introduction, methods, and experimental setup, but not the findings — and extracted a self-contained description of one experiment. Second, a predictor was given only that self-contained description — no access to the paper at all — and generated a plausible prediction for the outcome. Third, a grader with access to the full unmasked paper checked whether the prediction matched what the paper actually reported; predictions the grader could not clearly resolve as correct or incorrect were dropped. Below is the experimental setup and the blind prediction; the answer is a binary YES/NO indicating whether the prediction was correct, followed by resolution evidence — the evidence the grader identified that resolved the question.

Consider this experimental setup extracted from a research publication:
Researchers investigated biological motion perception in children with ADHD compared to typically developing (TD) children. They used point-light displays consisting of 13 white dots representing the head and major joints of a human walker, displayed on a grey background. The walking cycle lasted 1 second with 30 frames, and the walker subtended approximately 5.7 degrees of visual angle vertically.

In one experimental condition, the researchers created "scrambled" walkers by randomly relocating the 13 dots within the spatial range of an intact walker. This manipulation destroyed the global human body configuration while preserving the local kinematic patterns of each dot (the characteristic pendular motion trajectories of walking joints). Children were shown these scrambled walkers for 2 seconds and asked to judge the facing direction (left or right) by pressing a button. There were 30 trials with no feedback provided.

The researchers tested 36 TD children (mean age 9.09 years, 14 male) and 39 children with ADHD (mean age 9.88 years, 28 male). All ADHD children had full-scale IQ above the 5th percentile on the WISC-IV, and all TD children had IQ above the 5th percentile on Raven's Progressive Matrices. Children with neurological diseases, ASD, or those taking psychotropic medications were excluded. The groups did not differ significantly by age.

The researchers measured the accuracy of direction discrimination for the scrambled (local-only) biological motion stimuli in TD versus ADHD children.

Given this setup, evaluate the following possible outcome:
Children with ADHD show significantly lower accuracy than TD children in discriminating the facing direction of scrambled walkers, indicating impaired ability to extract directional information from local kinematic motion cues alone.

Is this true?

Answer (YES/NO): YES